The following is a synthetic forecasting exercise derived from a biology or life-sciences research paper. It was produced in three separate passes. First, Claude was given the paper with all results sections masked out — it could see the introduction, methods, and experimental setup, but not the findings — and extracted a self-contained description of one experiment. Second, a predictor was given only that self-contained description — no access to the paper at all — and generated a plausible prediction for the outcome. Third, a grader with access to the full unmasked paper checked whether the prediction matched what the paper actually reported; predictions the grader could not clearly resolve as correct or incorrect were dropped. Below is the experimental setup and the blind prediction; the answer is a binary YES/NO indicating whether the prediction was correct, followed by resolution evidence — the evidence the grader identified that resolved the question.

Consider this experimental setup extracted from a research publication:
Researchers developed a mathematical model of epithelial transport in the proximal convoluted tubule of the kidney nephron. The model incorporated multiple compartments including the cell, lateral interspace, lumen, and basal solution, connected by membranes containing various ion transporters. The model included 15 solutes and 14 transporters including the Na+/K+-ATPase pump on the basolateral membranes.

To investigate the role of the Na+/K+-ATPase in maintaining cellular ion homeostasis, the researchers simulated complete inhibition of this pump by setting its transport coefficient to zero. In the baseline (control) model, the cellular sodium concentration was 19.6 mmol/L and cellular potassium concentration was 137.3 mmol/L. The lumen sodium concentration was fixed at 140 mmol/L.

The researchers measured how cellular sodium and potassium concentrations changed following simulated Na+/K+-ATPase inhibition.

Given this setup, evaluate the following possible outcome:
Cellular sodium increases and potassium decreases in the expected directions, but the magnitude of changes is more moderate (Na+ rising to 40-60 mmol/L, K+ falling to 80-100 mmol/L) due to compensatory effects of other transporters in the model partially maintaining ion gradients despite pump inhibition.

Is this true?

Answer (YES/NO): NO